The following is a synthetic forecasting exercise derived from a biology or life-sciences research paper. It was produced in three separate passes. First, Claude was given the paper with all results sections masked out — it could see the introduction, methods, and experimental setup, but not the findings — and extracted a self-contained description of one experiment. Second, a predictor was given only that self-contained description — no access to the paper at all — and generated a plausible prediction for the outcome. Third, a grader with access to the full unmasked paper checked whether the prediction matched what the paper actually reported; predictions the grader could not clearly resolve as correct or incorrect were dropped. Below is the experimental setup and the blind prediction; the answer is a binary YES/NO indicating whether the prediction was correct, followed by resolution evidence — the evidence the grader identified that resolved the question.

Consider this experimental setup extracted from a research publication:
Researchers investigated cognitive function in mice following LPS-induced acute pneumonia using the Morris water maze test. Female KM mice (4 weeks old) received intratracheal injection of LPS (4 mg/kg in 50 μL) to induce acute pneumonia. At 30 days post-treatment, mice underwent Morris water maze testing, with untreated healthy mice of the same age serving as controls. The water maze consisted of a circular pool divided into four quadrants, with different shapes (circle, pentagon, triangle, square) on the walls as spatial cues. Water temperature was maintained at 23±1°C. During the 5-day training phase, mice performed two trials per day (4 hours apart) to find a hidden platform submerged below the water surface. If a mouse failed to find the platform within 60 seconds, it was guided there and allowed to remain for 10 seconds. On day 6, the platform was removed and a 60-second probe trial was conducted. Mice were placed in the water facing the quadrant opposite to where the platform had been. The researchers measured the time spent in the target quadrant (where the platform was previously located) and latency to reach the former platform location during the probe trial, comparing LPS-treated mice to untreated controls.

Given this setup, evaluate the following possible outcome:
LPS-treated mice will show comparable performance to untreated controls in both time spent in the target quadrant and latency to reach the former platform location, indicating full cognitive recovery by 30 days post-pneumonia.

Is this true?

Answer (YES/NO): NO